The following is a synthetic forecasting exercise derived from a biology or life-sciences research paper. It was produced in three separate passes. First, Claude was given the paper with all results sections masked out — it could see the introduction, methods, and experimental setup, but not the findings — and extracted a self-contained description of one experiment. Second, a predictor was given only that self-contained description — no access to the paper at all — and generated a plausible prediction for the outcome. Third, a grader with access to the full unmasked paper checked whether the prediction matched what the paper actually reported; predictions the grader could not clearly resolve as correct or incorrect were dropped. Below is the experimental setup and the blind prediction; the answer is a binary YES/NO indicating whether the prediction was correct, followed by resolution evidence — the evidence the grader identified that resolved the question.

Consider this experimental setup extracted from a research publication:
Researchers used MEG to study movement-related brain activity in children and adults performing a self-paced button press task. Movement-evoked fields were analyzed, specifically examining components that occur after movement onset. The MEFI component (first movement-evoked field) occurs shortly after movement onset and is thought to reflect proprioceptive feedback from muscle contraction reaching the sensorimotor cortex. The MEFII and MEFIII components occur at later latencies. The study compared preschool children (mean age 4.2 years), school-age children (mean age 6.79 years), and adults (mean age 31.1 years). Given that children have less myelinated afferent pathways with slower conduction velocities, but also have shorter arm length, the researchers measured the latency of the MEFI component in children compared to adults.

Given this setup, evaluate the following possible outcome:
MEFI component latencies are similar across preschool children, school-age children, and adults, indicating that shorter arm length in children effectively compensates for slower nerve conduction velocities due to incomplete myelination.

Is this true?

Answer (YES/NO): YES